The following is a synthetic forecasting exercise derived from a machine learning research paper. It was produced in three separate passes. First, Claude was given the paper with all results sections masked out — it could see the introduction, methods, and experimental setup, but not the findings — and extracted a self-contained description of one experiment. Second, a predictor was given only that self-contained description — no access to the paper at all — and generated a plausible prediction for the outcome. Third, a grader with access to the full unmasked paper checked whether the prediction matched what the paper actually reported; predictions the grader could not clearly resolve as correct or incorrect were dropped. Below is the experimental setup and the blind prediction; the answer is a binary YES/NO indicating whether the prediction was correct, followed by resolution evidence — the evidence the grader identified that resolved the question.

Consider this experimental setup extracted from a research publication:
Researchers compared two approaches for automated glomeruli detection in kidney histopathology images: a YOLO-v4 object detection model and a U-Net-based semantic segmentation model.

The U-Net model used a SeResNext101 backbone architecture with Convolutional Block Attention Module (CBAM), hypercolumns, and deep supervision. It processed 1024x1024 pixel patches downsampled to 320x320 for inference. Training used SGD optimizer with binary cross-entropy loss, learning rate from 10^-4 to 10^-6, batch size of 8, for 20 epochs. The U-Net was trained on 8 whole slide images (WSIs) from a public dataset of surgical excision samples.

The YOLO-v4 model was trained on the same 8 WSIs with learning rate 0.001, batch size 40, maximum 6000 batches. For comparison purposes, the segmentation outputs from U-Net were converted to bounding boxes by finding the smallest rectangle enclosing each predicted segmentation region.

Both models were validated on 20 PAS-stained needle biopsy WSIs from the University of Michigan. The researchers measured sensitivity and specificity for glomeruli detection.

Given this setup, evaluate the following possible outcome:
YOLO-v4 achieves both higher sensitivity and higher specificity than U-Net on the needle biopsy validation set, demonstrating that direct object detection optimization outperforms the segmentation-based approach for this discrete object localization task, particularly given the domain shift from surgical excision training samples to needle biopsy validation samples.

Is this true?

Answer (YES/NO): NO